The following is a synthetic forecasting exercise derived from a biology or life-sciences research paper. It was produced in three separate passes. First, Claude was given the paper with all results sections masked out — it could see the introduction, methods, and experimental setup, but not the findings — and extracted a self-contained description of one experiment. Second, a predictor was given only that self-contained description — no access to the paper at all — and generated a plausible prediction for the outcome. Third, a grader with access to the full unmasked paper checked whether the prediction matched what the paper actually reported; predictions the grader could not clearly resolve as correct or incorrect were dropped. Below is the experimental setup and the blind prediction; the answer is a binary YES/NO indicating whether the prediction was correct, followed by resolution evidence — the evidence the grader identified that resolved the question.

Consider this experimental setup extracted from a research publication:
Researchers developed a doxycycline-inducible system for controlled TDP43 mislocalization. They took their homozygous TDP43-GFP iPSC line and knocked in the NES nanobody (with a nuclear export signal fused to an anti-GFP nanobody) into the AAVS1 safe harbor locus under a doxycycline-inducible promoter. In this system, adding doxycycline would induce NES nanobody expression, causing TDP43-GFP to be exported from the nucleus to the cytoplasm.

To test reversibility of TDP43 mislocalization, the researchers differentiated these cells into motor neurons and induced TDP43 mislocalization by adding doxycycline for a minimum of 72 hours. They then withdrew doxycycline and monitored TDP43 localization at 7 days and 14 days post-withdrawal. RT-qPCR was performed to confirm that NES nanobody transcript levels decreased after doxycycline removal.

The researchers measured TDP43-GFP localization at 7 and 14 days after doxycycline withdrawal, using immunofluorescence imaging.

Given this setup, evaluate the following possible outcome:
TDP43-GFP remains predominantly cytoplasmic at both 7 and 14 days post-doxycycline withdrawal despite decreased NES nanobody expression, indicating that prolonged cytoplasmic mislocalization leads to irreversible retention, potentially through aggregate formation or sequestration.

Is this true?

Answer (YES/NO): NO